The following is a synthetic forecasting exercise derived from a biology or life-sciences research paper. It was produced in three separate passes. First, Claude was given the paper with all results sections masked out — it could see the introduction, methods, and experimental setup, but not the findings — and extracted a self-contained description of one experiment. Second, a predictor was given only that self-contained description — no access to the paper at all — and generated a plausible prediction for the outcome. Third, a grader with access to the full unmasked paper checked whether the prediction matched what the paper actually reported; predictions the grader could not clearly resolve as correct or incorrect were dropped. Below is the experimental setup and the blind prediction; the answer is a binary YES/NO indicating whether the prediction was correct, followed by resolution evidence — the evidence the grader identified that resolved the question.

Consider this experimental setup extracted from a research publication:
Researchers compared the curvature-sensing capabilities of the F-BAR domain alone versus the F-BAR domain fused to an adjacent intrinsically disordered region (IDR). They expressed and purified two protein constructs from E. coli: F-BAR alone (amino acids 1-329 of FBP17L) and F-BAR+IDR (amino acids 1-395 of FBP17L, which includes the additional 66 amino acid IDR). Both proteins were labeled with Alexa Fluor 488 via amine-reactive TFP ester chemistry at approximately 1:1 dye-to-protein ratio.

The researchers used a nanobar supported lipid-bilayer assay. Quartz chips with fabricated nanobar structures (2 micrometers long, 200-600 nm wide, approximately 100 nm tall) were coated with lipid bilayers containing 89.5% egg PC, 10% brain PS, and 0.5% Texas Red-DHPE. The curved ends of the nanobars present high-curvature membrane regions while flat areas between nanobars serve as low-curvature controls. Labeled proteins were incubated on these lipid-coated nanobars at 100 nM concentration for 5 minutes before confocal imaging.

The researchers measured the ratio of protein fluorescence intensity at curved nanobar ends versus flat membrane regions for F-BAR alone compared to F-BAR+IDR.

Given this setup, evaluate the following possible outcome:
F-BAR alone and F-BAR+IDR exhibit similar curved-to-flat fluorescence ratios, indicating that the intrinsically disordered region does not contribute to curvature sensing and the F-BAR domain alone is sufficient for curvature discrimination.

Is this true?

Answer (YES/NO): NO